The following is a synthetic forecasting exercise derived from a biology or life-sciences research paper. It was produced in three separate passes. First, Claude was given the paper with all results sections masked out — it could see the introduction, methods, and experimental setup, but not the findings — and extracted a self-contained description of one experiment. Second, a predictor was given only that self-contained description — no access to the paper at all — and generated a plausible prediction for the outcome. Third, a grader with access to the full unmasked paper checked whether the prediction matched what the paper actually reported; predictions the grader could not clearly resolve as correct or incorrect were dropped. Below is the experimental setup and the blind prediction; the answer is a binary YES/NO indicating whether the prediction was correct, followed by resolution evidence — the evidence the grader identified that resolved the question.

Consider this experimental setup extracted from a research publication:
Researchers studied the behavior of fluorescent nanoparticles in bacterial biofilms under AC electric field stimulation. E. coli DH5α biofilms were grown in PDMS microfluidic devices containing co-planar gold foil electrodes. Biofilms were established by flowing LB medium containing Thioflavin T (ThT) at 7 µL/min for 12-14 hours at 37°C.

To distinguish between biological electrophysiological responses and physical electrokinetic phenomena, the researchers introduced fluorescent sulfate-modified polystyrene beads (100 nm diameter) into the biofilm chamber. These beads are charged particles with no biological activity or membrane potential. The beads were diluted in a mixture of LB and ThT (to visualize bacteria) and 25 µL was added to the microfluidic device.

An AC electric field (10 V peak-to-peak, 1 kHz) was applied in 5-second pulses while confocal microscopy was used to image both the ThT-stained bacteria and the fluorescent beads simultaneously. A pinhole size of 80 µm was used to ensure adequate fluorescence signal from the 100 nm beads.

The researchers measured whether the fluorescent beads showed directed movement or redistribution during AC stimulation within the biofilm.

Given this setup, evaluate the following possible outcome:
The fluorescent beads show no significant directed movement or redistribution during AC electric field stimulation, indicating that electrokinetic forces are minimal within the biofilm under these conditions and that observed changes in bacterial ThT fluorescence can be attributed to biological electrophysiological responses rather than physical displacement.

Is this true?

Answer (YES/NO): NO